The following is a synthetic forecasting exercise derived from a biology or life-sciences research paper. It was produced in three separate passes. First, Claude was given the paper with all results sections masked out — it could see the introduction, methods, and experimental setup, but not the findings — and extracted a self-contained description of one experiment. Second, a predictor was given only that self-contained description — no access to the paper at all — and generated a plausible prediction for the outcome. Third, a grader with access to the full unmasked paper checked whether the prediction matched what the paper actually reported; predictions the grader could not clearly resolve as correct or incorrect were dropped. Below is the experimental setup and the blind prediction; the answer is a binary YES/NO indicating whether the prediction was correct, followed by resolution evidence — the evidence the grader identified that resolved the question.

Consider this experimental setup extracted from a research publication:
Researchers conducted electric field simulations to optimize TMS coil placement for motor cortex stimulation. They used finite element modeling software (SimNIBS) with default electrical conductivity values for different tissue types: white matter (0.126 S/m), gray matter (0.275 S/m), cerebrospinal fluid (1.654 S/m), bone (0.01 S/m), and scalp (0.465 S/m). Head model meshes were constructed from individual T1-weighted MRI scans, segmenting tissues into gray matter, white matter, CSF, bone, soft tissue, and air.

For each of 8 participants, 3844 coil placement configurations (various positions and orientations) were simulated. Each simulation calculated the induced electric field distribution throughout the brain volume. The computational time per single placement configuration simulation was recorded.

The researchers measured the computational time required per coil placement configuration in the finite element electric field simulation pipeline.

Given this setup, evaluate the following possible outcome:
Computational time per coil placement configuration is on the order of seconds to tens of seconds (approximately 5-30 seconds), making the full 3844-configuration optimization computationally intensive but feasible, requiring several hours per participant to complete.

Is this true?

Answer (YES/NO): NO